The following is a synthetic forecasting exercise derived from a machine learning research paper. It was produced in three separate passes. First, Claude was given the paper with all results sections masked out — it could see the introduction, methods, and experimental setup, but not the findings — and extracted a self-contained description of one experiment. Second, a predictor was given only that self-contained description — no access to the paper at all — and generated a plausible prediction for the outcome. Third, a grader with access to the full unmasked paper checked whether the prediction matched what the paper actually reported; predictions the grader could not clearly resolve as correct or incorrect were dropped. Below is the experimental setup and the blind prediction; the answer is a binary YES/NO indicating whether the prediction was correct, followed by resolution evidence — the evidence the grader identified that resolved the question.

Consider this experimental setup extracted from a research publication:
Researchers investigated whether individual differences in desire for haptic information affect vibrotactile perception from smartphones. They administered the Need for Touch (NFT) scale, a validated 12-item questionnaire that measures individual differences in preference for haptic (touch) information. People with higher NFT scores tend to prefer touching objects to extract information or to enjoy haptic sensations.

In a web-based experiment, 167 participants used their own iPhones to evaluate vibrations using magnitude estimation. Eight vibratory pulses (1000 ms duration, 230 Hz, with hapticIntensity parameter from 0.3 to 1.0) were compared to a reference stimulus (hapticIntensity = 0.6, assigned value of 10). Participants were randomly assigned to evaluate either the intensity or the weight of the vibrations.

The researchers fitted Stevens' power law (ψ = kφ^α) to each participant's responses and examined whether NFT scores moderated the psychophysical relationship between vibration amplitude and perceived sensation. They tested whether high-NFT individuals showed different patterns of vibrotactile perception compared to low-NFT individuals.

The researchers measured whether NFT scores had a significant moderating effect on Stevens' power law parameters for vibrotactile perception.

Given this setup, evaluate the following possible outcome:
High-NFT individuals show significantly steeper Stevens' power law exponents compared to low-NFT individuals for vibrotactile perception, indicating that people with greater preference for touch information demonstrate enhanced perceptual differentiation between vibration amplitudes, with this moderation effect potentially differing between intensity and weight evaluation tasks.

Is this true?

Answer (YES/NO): NO